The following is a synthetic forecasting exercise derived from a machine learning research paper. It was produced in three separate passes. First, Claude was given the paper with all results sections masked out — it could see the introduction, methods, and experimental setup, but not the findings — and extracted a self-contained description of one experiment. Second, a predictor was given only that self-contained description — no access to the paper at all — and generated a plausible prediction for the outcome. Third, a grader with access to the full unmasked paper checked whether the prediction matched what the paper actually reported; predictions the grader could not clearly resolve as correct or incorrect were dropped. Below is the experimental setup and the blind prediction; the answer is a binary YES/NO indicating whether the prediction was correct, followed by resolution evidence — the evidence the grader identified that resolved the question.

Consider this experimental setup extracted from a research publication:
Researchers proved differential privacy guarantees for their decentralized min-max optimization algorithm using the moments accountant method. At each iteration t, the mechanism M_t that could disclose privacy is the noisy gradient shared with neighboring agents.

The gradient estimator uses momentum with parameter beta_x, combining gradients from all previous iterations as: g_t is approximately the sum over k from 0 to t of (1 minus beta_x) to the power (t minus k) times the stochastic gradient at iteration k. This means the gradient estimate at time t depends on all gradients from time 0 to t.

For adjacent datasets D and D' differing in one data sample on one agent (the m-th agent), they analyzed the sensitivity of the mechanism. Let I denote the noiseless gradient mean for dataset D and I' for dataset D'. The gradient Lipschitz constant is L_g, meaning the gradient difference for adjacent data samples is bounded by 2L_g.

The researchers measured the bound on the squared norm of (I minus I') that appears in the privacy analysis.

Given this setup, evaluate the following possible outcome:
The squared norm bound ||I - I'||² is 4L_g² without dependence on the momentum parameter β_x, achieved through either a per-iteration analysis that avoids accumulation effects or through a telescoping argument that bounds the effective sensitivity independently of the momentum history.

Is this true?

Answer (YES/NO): NO